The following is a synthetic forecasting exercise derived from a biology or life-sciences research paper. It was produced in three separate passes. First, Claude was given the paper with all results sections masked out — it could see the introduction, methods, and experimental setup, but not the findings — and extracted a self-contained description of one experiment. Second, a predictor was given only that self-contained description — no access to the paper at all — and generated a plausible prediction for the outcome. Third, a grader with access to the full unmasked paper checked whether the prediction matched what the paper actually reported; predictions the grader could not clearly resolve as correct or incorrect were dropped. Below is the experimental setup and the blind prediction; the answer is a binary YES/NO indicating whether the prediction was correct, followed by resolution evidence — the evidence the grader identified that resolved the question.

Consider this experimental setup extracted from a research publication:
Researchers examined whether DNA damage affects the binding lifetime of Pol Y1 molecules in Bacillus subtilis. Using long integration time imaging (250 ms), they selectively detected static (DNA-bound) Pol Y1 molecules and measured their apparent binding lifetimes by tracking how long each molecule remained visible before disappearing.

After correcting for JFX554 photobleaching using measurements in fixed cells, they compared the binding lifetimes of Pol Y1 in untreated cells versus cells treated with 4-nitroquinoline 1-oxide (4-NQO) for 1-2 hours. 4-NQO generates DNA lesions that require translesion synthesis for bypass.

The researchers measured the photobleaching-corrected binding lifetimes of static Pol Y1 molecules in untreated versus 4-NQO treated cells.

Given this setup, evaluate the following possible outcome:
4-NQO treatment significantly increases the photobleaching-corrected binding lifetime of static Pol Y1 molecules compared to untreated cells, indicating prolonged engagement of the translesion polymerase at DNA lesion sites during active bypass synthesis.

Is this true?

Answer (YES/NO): NO